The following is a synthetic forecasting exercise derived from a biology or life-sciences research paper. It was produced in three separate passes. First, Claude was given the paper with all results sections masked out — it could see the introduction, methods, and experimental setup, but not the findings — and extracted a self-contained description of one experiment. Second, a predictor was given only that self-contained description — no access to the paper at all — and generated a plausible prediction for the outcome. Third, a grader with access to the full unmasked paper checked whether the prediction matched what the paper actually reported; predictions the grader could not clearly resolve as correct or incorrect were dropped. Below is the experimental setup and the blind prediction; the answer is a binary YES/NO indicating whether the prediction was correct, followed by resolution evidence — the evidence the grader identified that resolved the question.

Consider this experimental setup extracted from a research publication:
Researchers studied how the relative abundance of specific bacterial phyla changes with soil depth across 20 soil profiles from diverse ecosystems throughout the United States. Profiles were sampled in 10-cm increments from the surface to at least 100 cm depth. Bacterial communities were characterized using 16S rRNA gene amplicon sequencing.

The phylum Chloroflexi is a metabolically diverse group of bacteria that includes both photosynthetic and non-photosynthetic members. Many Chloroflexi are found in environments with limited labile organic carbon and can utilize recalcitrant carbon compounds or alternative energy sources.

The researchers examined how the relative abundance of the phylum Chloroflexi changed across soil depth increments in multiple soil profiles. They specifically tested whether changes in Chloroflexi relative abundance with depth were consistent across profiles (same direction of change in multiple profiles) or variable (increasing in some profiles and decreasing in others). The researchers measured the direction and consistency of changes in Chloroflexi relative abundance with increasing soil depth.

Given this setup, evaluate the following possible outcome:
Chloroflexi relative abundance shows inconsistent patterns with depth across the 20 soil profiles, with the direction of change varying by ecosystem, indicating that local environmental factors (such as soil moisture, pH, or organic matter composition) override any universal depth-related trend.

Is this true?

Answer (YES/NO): NO